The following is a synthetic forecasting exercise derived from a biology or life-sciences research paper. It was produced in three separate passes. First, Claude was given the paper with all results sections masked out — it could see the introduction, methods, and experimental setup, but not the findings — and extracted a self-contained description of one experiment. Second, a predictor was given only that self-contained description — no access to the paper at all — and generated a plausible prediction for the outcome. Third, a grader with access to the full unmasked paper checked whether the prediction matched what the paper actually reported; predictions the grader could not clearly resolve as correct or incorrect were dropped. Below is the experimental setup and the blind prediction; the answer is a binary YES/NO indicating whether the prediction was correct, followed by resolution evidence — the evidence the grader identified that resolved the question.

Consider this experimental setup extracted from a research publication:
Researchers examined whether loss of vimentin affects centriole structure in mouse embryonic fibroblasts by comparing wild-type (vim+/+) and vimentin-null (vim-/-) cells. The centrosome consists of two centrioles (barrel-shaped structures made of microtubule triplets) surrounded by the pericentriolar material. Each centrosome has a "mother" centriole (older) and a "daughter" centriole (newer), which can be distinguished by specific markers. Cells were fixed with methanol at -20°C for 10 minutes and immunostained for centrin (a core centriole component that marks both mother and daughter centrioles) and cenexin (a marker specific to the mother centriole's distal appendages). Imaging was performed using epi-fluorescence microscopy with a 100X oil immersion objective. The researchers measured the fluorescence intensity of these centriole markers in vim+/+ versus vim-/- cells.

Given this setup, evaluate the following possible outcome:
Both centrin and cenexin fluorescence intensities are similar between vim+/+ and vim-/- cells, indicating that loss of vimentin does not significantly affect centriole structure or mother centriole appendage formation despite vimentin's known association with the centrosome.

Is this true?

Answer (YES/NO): YES